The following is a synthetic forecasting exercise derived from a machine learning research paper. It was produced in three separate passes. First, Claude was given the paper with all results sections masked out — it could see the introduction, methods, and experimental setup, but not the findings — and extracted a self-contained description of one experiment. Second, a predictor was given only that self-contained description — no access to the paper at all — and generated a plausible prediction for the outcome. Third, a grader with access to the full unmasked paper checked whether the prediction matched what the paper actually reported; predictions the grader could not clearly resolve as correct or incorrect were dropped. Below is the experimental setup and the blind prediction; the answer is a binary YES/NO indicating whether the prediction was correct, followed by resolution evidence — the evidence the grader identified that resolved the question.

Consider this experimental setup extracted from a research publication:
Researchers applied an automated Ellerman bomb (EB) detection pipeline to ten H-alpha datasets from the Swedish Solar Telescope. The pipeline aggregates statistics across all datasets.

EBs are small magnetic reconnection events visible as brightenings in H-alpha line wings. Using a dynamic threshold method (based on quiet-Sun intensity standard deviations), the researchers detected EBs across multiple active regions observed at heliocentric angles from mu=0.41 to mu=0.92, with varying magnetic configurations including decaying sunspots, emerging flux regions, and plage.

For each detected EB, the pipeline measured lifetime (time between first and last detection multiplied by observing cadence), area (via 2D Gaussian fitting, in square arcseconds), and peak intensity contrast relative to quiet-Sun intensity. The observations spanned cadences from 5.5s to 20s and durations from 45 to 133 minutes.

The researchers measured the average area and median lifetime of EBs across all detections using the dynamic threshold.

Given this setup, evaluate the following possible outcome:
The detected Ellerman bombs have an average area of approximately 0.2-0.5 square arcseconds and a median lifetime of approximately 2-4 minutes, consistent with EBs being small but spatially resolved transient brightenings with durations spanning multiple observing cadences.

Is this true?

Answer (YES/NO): YES